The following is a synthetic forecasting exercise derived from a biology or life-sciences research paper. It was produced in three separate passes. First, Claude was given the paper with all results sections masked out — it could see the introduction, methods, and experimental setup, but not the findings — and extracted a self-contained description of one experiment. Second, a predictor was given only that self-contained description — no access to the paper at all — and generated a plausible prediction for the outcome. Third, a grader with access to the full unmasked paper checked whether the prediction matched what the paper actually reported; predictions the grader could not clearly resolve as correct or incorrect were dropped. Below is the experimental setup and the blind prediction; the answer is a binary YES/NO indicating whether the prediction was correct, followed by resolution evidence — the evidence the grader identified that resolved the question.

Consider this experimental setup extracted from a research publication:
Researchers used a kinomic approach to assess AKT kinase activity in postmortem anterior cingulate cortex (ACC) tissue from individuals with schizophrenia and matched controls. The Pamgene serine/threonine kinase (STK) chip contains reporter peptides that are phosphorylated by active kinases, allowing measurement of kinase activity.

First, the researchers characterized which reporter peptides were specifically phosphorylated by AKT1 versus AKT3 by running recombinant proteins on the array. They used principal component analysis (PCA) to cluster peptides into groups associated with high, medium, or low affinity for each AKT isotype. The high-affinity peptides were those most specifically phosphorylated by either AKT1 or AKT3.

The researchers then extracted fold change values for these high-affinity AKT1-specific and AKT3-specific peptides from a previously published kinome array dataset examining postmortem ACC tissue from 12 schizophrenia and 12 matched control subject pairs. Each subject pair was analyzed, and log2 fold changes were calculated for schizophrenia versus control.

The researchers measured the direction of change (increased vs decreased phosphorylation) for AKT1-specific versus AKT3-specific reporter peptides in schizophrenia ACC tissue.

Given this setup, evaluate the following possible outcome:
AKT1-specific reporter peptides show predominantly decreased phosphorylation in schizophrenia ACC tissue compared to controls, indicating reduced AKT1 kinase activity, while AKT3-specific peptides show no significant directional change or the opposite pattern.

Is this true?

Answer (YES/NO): NO